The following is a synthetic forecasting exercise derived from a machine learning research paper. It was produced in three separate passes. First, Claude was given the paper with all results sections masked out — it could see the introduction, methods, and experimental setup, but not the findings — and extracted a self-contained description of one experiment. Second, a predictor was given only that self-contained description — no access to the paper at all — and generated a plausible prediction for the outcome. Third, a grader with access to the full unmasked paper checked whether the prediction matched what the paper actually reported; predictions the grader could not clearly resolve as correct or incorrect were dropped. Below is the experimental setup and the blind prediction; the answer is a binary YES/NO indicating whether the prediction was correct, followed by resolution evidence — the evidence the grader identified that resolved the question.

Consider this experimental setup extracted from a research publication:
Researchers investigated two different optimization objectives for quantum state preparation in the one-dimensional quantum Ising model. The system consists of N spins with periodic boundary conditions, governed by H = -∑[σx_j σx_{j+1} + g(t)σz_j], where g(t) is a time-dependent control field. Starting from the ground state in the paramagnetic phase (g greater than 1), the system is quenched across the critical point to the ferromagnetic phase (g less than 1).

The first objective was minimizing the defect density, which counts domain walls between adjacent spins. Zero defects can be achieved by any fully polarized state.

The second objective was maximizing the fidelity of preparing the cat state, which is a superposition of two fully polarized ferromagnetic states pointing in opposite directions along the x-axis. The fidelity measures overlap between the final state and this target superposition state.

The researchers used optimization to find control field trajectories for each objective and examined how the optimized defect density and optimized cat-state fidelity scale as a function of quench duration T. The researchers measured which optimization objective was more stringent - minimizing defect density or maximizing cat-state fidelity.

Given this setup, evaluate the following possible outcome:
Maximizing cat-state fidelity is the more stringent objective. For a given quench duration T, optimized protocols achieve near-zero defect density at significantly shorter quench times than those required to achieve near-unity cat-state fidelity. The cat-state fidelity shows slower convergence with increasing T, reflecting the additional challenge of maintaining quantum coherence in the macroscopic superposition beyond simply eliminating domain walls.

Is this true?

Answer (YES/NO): NO